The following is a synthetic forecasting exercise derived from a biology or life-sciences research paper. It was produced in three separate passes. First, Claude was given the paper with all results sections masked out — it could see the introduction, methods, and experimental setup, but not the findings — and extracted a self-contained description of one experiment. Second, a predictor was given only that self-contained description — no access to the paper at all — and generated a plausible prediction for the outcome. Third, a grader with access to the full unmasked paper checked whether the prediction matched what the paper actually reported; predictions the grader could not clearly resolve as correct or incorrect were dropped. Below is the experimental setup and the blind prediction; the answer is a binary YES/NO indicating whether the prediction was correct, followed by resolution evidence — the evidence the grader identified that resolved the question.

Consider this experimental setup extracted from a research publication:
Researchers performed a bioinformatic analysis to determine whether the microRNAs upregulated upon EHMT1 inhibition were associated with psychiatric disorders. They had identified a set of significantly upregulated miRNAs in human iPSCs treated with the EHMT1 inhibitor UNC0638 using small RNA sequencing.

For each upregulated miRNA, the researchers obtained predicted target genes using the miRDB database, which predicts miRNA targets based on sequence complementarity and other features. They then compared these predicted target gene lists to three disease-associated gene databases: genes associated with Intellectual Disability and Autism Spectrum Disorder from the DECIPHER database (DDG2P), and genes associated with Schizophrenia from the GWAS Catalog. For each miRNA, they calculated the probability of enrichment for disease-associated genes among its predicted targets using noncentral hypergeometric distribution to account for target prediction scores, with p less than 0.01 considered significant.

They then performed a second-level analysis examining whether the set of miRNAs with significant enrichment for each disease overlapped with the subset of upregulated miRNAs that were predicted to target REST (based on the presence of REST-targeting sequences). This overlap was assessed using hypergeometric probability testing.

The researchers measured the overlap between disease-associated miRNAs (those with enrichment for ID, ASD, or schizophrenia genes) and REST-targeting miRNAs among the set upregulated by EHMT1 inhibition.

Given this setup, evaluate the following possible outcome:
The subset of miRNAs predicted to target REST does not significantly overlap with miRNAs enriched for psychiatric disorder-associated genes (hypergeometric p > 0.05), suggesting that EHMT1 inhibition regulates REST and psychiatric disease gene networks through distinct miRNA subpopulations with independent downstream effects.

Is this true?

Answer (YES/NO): NO